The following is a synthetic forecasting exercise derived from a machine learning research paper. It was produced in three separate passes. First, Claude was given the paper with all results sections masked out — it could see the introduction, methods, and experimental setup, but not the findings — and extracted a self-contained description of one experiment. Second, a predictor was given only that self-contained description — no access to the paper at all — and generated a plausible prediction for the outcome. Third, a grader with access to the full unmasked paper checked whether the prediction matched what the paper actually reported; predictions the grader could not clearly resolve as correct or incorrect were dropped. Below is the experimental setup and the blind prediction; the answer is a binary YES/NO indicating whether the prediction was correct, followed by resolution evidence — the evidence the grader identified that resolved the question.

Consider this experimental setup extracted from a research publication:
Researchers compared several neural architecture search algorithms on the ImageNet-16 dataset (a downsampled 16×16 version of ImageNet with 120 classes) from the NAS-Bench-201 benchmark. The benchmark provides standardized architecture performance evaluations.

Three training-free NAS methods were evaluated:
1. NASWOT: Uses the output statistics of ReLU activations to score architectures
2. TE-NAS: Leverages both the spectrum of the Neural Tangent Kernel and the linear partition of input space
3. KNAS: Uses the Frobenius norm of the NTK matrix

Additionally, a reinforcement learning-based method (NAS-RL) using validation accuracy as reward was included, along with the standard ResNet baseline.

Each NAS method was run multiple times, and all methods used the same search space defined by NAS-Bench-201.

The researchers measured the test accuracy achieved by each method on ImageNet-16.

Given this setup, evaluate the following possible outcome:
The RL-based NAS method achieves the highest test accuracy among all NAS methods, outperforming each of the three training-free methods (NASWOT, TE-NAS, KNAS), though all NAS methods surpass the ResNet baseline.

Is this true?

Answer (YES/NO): NO